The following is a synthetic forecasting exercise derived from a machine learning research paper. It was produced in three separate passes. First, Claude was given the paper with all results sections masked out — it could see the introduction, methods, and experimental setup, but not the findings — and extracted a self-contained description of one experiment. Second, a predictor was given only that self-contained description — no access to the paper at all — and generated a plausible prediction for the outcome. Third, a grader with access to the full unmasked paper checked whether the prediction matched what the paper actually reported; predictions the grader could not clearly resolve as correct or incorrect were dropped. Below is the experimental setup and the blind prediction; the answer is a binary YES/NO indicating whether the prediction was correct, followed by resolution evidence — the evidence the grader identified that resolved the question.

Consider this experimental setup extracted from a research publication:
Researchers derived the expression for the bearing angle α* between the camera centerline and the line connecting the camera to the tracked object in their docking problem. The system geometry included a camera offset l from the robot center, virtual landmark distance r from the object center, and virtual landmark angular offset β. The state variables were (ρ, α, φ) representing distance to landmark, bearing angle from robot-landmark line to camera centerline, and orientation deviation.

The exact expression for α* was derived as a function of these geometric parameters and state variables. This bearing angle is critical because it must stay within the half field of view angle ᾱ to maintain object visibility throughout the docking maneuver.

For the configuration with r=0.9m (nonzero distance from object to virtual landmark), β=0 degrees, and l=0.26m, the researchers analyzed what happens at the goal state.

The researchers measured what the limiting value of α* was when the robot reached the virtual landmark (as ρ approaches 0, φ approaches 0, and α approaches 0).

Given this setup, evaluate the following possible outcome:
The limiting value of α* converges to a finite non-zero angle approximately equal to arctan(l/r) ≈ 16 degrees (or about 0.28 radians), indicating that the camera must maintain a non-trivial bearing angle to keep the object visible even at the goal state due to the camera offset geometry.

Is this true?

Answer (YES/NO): NO